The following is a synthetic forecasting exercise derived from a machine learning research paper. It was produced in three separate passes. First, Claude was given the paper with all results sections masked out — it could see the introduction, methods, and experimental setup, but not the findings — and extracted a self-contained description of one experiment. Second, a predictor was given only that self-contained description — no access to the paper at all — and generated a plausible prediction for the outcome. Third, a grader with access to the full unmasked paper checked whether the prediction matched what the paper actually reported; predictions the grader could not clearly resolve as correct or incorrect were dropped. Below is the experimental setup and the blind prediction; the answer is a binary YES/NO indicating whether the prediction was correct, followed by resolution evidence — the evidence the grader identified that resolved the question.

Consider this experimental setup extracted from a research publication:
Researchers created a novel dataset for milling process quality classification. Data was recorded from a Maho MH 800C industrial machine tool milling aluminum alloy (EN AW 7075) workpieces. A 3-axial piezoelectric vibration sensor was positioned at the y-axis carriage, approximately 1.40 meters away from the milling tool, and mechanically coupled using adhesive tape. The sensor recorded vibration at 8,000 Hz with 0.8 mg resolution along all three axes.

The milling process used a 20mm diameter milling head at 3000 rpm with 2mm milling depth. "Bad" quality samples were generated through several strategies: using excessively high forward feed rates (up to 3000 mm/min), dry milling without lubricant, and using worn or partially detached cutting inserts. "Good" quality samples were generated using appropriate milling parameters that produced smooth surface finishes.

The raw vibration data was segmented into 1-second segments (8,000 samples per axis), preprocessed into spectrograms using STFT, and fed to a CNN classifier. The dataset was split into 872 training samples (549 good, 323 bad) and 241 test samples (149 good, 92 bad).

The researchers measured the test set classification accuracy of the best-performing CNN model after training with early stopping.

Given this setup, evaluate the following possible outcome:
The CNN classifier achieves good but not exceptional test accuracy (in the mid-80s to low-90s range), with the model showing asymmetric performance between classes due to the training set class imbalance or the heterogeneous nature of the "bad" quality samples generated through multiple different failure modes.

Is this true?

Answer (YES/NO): NO